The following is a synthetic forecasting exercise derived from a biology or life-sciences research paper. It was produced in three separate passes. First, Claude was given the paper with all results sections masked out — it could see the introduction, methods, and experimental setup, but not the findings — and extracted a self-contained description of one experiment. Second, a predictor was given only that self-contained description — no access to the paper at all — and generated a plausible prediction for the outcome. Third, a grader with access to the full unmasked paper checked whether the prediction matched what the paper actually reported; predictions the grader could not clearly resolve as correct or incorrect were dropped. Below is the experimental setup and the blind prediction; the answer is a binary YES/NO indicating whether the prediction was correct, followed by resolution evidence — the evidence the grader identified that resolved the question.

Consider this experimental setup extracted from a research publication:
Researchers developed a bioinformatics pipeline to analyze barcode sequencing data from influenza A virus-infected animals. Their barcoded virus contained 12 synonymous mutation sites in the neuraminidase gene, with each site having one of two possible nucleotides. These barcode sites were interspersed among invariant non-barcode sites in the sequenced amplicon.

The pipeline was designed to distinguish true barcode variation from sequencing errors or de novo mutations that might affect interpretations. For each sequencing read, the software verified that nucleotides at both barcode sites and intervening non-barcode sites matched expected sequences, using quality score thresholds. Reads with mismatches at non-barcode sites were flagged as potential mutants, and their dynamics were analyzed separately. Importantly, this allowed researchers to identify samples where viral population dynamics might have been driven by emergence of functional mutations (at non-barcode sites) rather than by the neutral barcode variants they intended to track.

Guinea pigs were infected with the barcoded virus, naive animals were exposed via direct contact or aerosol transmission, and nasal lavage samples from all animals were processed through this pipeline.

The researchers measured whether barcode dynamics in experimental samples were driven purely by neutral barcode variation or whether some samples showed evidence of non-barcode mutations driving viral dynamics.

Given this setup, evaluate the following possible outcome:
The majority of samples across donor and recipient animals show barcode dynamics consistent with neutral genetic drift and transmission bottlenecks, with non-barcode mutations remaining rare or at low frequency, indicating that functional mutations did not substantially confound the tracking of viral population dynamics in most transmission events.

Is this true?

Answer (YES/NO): YES